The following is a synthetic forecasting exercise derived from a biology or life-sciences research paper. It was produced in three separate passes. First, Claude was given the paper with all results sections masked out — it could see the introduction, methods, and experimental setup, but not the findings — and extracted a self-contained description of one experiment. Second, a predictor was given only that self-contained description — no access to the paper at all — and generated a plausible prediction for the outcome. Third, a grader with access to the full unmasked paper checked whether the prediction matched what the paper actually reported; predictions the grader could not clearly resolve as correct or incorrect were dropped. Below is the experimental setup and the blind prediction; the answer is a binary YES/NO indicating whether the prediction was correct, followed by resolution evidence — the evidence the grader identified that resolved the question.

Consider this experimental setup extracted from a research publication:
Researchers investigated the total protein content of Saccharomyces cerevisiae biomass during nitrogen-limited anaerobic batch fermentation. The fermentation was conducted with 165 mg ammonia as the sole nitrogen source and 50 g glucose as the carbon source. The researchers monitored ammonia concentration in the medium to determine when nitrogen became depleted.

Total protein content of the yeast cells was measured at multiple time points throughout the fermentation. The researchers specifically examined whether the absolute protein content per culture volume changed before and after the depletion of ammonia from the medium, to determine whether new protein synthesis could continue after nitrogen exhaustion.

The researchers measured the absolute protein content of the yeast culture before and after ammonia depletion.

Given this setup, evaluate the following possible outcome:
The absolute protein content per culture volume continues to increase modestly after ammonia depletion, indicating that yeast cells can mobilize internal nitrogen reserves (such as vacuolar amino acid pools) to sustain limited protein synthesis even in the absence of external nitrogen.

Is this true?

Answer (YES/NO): NO